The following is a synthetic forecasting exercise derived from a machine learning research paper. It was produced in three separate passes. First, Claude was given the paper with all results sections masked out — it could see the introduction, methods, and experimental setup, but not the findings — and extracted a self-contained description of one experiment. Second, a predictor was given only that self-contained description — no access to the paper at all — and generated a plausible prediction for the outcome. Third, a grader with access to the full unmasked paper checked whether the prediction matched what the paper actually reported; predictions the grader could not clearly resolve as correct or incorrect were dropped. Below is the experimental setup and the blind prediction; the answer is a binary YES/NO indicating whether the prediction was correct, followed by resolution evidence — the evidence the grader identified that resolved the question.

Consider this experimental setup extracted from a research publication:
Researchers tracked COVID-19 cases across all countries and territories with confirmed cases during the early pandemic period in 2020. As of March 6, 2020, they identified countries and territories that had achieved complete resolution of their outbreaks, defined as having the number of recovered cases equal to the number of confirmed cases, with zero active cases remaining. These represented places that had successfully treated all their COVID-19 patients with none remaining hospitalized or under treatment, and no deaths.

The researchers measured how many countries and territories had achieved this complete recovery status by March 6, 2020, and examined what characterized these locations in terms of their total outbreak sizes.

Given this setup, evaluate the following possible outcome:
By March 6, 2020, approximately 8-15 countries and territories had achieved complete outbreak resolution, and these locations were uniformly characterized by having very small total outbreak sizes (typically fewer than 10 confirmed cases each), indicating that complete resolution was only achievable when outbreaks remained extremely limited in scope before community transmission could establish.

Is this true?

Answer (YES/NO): NO